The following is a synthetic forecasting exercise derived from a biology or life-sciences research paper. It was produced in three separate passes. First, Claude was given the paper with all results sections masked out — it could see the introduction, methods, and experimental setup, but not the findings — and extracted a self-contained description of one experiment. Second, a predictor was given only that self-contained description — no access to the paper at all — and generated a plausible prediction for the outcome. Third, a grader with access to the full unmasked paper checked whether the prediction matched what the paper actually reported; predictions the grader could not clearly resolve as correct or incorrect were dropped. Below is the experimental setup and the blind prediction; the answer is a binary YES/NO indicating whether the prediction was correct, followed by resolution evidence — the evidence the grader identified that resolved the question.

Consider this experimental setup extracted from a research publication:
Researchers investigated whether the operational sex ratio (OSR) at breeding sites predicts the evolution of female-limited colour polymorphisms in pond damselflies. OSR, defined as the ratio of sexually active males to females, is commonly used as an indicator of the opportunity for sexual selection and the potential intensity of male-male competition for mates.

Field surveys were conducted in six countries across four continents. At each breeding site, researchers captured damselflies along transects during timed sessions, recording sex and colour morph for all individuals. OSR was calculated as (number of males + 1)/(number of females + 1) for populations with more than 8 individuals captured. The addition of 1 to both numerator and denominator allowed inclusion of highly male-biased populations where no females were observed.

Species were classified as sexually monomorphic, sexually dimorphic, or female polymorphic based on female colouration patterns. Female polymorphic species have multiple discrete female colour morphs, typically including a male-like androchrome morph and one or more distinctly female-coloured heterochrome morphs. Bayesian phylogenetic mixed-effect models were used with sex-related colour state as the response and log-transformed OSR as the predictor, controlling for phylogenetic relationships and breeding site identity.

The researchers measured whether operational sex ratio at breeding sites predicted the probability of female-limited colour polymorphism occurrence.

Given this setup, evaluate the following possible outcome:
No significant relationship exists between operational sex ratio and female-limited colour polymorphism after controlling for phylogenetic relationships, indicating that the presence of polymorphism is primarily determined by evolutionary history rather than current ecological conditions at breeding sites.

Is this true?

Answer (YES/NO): NO